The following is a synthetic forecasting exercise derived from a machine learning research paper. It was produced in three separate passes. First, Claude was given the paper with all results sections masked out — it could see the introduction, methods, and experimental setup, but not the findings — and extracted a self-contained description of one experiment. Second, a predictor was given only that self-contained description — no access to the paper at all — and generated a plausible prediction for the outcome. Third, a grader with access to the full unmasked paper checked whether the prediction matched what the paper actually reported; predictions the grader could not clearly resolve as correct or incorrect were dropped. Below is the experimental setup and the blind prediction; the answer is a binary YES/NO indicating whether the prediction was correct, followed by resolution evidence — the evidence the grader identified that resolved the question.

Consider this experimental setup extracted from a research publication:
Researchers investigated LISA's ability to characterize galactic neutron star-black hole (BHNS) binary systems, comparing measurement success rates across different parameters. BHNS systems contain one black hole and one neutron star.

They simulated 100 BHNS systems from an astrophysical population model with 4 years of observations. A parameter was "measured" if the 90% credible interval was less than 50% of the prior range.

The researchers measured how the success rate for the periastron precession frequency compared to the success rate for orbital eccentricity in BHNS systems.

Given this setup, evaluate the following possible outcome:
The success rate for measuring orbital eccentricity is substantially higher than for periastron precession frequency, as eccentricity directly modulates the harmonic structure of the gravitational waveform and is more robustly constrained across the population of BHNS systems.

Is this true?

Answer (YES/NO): NO